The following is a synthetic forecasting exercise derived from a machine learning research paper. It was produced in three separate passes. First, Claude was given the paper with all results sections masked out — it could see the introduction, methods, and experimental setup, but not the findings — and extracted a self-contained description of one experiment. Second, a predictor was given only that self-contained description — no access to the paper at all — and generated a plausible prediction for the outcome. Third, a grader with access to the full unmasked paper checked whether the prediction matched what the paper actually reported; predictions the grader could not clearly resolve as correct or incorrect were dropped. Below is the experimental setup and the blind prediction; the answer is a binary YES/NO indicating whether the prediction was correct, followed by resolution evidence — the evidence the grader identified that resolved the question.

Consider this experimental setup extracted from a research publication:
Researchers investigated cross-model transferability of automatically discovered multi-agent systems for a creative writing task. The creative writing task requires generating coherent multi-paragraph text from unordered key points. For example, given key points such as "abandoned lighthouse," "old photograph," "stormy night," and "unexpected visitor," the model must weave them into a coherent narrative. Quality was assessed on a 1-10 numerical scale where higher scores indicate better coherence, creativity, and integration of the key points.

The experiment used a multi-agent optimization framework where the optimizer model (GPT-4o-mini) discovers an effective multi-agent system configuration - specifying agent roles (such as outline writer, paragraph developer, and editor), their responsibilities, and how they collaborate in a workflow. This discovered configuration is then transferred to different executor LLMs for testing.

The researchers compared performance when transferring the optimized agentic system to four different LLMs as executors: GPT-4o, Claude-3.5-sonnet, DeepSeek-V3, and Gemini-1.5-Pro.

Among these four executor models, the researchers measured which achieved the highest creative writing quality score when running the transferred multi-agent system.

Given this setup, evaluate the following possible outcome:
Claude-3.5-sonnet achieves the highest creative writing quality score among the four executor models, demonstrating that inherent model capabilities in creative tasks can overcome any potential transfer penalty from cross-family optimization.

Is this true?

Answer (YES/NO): NO